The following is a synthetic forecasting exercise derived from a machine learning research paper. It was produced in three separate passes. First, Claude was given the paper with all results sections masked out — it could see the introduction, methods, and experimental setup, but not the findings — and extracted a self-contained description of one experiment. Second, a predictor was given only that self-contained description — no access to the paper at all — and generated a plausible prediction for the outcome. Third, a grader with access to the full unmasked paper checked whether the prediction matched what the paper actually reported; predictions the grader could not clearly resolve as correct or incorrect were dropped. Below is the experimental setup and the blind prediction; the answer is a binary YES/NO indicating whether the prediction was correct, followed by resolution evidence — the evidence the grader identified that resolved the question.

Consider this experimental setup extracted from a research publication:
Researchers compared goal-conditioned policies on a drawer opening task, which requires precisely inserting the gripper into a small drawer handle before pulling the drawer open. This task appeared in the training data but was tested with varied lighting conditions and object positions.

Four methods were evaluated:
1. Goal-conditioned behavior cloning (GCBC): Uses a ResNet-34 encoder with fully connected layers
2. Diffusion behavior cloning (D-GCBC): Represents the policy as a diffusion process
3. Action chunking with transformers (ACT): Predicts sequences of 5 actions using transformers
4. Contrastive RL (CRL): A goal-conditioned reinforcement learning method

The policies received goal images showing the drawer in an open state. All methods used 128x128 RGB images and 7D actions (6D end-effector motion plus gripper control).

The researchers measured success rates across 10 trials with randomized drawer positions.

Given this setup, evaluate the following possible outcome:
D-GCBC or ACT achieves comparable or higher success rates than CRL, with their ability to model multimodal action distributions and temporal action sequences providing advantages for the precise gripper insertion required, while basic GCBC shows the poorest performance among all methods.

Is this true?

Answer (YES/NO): NO